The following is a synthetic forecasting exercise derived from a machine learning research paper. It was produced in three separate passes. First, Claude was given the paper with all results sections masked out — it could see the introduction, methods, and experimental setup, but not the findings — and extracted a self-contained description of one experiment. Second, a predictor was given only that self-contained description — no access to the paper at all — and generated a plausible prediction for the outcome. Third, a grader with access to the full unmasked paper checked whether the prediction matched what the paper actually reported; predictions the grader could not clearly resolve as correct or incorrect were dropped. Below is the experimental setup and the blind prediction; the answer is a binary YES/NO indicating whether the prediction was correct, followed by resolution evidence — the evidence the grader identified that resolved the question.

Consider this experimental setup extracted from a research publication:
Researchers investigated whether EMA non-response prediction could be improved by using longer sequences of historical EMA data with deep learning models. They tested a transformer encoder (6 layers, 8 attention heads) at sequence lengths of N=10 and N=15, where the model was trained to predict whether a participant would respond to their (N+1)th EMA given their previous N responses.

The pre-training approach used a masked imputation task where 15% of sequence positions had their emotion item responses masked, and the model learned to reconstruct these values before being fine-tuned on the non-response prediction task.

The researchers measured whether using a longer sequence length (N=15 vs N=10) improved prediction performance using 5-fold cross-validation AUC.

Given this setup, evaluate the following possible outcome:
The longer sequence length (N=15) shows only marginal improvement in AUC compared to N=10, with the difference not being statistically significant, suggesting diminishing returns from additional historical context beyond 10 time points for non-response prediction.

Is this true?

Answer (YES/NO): NO